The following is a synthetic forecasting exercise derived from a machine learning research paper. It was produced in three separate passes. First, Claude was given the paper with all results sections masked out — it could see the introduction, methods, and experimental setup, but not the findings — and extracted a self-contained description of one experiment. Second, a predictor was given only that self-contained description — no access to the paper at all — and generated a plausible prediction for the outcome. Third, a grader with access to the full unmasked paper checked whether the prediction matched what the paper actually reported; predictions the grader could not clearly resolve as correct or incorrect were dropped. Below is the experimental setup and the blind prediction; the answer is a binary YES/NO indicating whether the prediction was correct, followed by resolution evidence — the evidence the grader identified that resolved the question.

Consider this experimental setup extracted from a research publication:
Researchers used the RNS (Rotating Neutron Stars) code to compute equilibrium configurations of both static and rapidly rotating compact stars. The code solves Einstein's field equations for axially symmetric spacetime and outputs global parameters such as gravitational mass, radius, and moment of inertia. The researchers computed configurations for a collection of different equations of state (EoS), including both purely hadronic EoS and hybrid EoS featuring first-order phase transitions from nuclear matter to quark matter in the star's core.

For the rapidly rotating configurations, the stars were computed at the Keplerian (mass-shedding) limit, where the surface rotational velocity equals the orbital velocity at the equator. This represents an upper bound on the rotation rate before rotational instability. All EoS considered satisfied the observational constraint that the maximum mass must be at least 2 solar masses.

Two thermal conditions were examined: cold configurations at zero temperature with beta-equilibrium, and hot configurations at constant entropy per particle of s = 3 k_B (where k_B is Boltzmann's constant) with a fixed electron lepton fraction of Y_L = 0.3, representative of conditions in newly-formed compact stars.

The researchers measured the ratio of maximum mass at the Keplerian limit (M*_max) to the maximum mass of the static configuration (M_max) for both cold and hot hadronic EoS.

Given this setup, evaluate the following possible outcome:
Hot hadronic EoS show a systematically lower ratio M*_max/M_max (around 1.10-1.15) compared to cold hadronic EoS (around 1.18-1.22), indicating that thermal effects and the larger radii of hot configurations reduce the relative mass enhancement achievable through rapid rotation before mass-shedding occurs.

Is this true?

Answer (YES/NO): YES